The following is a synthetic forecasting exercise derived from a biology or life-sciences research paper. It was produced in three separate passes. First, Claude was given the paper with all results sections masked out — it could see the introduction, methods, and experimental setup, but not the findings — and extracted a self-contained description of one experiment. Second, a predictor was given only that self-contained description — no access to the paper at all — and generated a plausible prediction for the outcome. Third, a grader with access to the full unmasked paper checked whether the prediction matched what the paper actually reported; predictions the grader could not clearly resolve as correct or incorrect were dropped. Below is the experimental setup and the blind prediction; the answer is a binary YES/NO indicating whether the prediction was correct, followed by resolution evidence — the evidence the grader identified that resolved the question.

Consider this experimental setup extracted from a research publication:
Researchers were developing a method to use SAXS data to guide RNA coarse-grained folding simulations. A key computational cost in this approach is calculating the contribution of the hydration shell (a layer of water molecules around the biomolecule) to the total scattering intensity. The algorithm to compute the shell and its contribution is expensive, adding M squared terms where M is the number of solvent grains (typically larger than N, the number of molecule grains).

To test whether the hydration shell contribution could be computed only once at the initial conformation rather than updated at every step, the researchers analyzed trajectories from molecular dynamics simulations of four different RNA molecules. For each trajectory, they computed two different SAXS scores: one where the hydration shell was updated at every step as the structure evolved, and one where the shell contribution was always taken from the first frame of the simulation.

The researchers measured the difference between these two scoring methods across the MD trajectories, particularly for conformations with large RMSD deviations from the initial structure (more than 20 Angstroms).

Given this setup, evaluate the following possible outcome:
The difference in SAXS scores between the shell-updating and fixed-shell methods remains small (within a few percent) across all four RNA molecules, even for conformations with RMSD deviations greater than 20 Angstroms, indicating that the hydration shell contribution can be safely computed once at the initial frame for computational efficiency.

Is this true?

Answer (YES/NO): NO